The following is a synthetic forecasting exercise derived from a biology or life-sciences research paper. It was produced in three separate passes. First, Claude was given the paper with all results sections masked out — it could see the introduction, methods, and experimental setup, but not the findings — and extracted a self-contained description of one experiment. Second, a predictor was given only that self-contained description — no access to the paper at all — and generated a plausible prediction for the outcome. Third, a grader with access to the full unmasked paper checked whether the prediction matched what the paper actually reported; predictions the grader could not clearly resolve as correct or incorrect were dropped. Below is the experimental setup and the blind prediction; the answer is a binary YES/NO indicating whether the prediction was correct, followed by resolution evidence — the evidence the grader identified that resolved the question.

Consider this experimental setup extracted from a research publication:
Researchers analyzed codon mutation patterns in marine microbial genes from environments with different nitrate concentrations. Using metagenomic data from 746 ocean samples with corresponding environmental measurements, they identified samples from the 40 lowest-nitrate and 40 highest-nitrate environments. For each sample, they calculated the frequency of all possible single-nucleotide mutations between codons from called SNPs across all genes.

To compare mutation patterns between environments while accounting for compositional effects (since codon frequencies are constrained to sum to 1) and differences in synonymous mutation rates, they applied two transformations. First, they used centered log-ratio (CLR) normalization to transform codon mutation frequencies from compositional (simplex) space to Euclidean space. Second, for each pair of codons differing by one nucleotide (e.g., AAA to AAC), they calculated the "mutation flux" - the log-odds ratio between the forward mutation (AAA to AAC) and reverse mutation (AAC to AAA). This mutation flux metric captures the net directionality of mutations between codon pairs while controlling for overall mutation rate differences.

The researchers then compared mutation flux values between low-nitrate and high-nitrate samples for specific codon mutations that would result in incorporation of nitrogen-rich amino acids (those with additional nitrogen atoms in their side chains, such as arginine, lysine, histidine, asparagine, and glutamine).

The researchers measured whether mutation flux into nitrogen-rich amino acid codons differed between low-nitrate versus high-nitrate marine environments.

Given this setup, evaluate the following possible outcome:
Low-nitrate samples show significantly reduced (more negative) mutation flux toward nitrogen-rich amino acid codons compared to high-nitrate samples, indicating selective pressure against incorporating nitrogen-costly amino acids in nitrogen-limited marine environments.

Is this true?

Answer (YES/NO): YES